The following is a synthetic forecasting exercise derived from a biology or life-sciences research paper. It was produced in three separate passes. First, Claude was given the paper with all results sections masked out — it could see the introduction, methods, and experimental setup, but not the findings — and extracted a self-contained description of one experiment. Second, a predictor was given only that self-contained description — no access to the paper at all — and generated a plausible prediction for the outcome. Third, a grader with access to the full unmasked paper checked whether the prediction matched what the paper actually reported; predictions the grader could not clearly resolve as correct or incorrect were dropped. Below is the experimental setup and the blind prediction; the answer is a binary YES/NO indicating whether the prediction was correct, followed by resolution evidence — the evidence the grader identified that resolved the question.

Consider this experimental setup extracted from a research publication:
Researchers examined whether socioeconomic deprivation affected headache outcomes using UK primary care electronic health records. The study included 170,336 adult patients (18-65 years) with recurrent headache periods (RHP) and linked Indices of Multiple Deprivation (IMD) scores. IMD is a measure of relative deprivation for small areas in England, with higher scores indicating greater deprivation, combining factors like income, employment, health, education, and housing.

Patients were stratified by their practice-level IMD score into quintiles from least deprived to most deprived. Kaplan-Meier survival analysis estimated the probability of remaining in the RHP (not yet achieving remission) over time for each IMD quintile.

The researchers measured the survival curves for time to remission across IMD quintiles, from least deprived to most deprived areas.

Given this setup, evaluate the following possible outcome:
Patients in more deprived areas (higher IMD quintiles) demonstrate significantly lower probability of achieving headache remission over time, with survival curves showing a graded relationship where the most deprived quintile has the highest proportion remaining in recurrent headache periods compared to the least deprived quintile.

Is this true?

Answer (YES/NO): NO